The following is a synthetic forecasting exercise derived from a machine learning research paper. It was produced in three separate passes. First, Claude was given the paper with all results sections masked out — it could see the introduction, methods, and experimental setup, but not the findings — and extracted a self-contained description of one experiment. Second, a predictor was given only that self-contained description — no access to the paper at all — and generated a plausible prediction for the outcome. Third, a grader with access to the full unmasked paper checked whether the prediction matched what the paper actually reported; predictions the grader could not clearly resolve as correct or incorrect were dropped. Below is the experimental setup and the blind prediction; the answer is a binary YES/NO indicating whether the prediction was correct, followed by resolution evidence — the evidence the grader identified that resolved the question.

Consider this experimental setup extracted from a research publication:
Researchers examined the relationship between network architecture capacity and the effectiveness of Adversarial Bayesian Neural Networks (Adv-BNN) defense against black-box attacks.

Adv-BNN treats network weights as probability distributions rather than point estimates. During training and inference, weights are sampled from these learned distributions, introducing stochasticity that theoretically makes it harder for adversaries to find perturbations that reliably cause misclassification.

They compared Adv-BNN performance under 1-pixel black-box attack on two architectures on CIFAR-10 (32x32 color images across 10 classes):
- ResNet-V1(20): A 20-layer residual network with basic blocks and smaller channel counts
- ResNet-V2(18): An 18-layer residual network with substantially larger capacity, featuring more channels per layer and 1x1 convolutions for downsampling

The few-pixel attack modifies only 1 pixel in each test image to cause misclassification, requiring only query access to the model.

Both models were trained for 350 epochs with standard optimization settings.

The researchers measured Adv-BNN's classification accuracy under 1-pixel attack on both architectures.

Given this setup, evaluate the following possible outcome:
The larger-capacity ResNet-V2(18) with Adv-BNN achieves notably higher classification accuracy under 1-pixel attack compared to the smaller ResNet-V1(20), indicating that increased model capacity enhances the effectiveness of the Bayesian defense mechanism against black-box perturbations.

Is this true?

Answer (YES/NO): YES